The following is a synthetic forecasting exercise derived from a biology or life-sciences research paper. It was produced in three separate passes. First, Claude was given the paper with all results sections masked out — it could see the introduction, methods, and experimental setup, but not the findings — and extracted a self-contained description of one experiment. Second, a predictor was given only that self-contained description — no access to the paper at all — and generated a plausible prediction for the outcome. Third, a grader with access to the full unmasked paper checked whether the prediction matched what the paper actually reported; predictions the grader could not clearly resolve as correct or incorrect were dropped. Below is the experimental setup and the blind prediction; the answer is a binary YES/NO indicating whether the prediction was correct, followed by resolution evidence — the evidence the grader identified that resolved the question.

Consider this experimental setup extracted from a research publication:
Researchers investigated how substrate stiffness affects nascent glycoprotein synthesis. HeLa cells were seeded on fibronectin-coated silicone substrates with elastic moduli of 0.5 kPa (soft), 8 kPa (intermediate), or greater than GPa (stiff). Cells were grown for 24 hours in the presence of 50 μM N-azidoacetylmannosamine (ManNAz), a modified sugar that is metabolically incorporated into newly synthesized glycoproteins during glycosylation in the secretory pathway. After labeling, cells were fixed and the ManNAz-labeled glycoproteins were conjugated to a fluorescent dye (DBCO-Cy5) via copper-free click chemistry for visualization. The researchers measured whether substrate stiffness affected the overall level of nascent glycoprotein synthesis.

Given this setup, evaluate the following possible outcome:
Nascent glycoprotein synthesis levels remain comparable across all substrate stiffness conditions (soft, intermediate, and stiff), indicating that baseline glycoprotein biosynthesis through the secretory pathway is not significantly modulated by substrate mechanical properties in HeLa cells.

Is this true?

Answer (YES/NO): YES